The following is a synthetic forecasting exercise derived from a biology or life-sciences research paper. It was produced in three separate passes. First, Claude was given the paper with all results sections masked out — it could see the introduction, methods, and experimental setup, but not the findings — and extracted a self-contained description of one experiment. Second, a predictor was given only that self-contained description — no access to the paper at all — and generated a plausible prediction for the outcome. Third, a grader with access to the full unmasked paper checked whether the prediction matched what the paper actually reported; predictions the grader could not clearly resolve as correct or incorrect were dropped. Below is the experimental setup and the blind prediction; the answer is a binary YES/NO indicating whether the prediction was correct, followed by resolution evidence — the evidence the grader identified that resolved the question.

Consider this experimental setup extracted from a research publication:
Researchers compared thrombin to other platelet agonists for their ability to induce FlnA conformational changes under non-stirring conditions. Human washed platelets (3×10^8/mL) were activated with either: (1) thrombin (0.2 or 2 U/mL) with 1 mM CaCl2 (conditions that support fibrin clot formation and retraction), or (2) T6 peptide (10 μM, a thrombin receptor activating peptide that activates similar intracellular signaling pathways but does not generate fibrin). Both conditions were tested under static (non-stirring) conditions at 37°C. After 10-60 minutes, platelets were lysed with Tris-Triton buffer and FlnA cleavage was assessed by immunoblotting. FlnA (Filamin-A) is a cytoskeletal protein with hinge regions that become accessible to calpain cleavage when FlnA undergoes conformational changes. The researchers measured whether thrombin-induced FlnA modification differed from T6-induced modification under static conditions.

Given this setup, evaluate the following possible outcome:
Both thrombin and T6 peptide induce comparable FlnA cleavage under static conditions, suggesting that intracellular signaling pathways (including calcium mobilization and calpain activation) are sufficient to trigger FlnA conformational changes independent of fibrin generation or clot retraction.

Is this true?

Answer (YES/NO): NO